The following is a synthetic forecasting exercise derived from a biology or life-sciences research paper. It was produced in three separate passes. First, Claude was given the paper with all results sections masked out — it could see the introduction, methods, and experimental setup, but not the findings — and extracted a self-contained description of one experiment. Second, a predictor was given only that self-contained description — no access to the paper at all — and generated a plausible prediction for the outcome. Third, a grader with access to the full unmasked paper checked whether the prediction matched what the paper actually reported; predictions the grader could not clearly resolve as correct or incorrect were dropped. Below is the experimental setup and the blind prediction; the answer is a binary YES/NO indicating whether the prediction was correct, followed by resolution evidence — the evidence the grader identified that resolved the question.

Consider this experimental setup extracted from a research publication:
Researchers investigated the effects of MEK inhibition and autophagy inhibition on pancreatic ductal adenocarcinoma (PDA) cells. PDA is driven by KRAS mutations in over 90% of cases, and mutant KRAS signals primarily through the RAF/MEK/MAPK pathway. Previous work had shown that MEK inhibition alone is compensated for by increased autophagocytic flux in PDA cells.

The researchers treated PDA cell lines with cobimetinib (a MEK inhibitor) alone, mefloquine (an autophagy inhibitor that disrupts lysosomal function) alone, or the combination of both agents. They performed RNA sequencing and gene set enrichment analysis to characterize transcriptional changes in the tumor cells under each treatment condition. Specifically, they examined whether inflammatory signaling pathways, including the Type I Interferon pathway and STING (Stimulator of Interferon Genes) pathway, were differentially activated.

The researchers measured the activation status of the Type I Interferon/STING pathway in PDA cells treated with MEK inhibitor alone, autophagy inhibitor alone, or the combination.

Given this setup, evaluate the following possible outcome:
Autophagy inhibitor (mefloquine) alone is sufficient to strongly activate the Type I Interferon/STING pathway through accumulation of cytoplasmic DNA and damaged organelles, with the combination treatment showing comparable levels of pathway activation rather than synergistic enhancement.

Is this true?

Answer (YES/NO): NO